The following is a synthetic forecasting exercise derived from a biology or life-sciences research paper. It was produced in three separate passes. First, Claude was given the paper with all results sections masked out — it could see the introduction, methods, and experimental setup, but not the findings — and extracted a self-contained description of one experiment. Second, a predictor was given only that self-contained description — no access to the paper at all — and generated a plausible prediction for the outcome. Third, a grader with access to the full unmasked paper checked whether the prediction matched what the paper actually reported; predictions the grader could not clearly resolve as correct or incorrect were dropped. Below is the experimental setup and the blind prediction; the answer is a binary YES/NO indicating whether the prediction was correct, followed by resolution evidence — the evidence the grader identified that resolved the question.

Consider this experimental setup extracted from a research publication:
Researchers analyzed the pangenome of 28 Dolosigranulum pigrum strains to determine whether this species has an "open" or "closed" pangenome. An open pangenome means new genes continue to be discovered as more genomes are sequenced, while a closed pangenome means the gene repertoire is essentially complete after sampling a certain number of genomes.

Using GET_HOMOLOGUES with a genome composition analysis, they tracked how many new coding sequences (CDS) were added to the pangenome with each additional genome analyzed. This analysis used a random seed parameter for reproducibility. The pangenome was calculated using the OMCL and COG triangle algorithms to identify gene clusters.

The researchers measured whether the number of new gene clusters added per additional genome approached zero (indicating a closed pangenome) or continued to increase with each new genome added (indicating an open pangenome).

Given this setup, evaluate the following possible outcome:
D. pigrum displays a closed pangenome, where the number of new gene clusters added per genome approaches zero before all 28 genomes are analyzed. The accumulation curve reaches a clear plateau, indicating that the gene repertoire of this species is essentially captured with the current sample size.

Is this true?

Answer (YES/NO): NO